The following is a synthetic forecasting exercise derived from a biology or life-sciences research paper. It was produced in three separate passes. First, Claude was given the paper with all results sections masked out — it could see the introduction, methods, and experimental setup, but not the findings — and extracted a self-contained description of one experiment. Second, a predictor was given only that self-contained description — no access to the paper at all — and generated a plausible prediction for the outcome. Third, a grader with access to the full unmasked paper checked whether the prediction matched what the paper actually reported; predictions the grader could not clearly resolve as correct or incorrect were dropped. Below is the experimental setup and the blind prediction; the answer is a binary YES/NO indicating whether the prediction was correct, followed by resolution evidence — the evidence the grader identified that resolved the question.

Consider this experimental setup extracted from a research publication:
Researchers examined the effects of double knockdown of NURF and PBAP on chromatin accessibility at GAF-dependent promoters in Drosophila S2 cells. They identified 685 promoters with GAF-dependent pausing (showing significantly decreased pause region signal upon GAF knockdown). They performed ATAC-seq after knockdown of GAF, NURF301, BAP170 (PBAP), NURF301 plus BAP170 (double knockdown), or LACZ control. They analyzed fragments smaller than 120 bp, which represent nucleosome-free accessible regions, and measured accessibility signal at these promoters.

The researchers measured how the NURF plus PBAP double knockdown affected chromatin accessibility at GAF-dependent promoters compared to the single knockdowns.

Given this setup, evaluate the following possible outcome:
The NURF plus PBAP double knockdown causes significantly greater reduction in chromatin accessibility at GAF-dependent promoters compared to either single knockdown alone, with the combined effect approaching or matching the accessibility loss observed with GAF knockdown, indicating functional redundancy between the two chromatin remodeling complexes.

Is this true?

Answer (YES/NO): NO